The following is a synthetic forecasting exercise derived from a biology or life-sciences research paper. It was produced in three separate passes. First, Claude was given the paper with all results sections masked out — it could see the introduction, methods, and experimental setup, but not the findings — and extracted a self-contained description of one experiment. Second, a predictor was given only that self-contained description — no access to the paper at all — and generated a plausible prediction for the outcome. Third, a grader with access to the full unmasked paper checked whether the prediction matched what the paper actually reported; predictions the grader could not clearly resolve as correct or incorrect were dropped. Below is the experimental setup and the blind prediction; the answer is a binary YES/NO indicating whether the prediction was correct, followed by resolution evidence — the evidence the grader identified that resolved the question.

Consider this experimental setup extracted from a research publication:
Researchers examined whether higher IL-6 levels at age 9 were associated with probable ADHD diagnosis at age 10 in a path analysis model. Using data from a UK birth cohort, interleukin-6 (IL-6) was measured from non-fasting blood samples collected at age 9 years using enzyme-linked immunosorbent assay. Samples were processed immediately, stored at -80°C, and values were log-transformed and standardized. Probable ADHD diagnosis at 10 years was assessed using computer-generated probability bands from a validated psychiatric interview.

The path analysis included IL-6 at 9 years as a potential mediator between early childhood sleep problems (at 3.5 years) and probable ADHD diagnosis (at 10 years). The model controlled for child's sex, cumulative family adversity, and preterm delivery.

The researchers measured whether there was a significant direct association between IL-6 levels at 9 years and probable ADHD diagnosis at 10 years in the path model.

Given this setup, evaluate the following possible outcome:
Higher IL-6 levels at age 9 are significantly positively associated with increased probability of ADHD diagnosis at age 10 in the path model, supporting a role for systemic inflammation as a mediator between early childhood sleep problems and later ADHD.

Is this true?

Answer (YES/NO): YES